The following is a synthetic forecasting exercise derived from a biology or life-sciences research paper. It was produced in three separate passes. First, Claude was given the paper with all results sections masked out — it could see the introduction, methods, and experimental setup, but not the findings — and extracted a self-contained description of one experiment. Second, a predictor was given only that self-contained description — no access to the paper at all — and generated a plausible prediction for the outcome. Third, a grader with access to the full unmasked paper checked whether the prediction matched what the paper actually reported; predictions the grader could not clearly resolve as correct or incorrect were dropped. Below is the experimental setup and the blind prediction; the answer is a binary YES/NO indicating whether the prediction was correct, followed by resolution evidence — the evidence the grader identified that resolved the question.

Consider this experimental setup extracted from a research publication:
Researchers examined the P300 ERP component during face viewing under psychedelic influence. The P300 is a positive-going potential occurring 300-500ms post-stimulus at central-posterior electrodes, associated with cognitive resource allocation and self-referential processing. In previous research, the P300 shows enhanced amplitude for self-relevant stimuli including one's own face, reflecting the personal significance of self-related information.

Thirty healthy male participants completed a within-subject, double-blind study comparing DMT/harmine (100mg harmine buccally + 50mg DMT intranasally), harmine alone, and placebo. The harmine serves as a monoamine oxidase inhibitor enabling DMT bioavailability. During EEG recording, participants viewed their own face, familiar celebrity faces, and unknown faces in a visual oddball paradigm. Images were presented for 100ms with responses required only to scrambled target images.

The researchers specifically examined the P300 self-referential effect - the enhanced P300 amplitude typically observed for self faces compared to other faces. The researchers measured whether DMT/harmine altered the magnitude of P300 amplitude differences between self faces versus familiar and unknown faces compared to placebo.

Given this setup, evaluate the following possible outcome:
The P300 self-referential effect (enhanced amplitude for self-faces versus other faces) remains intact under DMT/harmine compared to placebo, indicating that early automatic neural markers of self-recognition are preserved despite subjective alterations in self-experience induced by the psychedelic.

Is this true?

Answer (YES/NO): NO